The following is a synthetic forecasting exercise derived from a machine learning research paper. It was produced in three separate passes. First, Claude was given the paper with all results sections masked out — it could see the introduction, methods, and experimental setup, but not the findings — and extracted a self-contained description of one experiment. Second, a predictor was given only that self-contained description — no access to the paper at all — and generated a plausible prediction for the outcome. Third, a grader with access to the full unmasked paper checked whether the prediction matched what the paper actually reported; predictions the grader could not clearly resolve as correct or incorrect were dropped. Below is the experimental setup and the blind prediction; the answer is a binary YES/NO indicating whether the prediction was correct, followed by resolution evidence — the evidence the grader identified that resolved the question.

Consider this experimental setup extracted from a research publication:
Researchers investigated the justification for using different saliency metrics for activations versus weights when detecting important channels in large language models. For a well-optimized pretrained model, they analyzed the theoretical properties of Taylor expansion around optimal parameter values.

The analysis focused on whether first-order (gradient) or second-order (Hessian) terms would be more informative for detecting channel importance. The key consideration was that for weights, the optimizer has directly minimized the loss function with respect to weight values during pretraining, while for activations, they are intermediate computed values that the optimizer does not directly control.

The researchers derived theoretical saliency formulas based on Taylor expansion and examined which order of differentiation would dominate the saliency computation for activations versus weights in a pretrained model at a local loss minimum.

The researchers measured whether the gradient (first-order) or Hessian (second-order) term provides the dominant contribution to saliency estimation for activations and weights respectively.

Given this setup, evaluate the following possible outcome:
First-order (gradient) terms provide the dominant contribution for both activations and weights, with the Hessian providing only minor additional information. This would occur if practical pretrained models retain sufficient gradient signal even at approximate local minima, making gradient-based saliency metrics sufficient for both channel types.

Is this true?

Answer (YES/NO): NO